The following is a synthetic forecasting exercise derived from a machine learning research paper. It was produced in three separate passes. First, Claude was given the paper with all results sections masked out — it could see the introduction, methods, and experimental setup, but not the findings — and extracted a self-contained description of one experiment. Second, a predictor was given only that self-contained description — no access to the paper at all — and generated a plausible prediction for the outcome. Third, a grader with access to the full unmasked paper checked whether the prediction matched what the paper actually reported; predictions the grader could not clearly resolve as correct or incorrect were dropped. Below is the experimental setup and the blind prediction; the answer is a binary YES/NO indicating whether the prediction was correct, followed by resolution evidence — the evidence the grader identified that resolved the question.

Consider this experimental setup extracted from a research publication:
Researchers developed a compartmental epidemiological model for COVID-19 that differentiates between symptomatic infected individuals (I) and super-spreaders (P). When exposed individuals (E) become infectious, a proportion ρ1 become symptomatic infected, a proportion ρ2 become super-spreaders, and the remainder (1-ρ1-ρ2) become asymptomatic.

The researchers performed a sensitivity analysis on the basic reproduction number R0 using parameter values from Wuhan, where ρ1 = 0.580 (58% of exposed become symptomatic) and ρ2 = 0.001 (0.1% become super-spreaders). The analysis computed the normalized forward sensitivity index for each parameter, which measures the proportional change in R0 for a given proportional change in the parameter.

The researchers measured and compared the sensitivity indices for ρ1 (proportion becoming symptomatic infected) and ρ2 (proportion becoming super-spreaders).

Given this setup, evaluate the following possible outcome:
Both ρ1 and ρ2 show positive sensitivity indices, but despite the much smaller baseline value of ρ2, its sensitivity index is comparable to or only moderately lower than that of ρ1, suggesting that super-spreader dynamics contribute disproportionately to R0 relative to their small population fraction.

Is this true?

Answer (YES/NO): NO